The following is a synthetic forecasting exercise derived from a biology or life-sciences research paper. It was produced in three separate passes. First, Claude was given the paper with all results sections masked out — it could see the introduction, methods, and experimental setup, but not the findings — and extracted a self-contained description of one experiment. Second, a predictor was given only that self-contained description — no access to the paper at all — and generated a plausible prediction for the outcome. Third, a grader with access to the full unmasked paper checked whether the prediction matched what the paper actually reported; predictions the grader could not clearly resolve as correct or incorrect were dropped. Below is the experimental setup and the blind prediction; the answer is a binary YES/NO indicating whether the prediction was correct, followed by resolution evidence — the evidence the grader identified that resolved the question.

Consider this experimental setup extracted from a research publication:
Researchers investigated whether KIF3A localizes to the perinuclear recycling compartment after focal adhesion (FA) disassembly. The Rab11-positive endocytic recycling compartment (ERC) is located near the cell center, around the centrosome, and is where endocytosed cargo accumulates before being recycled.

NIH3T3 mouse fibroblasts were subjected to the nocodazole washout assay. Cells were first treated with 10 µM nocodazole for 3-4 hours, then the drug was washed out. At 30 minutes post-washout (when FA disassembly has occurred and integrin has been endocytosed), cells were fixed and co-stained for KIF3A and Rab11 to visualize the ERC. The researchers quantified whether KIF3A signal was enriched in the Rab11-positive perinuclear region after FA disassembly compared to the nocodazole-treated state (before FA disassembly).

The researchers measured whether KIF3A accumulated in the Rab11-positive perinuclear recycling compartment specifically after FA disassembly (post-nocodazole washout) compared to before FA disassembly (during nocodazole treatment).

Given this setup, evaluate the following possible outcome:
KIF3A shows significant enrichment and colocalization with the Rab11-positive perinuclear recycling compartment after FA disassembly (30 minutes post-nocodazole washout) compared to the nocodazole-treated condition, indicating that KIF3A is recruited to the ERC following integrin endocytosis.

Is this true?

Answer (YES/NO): NO